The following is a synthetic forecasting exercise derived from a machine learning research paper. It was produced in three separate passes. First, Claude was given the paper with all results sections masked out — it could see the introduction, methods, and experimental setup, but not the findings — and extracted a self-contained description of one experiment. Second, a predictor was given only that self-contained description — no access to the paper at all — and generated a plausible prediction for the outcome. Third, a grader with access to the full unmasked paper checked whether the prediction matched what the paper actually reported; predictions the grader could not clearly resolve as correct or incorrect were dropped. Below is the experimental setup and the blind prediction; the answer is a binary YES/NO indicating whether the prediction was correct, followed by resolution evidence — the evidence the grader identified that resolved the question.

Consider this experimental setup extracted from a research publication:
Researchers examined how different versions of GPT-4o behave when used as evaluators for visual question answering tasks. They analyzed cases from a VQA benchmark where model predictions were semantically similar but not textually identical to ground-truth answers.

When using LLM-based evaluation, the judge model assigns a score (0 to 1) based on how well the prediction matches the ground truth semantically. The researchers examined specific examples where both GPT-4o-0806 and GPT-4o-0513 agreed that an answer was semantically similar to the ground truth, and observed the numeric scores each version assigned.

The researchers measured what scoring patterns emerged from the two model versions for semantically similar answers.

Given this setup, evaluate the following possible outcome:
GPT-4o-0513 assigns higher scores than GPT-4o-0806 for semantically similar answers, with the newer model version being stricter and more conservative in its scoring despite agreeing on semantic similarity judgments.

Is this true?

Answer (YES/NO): NO